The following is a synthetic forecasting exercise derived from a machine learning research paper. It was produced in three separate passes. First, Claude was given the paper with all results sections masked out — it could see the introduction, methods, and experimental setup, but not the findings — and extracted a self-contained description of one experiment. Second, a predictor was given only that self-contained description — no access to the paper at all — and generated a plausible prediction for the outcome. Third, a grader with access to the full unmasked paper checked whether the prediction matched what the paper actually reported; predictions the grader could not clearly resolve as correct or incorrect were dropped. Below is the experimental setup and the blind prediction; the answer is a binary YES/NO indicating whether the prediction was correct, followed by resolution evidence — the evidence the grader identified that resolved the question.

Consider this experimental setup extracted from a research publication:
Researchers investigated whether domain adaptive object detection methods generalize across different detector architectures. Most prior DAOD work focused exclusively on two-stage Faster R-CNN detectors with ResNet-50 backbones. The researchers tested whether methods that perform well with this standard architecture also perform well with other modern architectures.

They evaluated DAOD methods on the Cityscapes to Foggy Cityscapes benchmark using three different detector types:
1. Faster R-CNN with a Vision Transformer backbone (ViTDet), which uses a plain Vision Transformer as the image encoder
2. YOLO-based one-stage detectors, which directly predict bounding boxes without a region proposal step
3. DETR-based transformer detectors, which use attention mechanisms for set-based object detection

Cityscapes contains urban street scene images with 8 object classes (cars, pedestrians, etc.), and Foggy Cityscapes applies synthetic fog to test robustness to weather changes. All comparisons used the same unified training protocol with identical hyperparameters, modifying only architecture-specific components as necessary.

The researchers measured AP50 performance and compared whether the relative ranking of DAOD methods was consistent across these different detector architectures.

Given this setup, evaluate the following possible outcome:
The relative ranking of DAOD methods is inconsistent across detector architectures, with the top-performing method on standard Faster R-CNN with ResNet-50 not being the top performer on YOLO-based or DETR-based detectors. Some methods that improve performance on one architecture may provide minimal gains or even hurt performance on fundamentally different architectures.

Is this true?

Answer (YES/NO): NO